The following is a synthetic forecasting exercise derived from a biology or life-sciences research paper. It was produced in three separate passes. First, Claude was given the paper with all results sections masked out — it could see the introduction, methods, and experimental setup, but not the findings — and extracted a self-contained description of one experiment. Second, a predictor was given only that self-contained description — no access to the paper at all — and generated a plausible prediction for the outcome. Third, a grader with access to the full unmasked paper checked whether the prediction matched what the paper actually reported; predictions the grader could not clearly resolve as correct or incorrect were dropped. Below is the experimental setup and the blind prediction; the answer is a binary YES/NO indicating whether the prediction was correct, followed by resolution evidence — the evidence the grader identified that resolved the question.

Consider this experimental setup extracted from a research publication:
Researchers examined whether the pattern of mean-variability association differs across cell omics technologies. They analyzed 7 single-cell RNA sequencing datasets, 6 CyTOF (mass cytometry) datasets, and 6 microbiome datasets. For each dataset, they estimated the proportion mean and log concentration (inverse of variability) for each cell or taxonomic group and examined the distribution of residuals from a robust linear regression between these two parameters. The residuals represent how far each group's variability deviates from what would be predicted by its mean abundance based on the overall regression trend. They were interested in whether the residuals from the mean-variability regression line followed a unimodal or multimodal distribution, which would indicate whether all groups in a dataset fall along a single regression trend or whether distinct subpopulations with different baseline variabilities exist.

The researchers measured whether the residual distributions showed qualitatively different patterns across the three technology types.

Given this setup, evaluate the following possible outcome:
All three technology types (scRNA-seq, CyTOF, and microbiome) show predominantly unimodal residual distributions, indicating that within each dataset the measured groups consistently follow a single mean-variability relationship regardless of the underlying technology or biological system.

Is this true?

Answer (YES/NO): NO